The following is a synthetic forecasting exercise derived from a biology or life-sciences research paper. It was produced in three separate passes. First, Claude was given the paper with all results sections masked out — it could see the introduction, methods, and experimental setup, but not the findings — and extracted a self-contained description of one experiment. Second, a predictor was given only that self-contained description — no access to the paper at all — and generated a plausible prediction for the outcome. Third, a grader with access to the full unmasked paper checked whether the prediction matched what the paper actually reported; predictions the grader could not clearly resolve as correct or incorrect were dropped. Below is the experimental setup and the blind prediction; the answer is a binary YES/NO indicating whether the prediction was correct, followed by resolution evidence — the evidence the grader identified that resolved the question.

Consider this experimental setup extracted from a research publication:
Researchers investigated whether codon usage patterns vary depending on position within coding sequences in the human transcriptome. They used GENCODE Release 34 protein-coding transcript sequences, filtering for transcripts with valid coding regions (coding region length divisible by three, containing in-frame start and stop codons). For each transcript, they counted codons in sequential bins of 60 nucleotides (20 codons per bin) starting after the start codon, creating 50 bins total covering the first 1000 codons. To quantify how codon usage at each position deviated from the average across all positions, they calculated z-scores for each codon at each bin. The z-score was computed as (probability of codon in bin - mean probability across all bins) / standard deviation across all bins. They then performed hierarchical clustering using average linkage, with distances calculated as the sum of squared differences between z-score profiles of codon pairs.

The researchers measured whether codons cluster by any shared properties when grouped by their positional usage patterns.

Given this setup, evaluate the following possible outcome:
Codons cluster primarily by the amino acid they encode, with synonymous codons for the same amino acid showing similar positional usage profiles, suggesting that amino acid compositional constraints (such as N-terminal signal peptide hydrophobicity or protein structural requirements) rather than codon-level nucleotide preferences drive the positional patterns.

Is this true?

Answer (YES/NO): NO